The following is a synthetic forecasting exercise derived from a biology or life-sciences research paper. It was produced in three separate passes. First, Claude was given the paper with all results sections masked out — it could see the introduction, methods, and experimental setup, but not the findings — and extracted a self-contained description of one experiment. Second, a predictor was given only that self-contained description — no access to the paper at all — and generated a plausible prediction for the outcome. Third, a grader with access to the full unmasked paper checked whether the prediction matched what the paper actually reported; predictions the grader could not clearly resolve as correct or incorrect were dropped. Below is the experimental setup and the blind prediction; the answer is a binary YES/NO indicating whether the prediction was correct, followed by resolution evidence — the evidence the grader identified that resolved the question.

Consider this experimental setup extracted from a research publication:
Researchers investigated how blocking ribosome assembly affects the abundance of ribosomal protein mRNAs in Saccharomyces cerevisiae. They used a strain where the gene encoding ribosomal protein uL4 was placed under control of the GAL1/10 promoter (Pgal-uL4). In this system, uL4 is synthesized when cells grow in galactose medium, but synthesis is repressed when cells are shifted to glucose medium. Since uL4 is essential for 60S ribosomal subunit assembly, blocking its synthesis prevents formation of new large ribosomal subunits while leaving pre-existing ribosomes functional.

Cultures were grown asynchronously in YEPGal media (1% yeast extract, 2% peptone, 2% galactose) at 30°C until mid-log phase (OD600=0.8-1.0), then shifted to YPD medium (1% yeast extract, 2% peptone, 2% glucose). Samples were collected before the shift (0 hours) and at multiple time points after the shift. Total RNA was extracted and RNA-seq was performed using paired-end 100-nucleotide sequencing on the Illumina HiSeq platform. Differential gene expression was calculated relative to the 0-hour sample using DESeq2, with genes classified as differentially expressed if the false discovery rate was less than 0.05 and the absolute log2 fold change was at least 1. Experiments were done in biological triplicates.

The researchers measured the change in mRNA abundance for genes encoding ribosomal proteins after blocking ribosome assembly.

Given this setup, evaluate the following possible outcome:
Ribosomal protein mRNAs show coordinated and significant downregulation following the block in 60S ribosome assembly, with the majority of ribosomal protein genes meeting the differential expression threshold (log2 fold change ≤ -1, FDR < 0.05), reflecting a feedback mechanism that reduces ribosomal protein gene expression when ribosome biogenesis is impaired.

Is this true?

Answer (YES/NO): NO